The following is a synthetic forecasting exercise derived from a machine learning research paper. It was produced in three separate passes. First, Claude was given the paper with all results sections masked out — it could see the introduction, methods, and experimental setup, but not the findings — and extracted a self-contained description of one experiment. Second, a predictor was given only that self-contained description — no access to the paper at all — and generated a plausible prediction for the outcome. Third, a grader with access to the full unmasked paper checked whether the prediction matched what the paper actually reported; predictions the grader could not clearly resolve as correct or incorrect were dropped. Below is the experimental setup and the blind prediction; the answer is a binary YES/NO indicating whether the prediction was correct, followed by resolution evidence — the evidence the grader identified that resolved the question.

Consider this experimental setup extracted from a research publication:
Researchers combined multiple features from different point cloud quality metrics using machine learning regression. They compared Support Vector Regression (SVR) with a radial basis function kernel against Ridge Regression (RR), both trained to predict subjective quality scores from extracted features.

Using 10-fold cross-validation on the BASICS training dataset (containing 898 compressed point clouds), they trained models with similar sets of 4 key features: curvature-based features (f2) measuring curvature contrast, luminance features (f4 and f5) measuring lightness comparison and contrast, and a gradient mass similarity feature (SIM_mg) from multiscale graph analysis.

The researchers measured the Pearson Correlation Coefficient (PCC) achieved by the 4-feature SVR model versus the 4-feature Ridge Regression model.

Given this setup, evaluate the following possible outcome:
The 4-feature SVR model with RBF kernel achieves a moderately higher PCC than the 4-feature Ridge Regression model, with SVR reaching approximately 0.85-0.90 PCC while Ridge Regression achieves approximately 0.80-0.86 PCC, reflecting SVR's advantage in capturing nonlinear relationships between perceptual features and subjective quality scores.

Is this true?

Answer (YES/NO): NO